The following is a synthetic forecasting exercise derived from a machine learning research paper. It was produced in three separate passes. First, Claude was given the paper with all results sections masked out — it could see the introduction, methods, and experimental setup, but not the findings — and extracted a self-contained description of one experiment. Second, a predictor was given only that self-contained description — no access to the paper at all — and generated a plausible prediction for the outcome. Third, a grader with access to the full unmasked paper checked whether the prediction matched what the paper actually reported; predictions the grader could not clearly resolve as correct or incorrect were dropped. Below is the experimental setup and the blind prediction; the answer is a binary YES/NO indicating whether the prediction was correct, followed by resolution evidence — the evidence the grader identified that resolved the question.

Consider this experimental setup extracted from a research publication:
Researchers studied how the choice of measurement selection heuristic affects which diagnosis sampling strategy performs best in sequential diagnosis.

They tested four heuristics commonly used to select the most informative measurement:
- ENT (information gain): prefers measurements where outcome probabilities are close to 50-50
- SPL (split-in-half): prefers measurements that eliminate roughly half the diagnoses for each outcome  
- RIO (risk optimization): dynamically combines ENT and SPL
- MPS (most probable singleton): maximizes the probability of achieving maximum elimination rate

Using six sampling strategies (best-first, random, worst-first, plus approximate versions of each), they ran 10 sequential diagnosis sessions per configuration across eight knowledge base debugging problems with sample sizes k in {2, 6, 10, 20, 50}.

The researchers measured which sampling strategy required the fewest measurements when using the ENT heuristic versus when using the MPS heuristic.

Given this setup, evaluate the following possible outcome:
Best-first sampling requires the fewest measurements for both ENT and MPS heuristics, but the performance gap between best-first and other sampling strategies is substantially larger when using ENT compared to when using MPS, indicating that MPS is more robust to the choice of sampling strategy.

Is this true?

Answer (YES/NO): NO